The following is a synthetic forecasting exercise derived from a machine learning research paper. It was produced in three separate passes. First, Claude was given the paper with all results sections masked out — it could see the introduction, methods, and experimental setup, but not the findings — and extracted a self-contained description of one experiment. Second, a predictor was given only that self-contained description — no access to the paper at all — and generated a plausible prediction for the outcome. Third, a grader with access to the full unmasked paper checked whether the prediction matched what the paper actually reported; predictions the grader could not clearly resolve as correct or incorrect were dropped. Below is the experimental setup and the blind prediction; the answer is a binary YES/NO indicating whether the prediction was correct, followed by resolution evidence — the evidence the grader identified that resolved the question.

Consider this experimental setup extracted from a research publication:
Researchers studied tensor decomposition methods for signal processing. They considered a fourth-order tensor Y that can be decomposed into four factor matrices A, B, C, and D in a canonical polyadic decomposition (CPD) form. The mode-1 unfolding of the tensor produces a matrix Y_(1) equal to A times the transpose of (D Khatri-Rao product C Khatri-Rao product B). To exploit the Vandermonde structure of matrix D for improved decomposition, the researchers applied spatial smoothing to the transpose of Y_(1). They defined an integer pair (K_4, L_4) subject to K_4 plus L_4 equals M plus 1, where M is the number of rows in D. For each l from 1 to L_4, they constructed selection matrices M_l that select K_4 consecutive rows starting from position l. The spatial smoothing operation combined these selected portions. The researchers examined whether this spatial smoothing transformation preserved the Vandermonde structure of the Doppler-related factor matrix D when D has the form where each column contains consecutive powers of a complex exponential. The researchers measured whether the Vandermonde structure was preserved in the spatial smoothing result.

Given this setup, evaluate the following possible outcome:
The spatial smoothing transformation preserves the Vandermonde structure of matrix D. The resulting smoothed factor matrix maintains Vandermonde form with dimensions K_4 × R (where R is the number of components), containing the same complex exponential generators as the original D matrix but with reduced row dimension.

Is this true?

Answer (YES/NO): YES